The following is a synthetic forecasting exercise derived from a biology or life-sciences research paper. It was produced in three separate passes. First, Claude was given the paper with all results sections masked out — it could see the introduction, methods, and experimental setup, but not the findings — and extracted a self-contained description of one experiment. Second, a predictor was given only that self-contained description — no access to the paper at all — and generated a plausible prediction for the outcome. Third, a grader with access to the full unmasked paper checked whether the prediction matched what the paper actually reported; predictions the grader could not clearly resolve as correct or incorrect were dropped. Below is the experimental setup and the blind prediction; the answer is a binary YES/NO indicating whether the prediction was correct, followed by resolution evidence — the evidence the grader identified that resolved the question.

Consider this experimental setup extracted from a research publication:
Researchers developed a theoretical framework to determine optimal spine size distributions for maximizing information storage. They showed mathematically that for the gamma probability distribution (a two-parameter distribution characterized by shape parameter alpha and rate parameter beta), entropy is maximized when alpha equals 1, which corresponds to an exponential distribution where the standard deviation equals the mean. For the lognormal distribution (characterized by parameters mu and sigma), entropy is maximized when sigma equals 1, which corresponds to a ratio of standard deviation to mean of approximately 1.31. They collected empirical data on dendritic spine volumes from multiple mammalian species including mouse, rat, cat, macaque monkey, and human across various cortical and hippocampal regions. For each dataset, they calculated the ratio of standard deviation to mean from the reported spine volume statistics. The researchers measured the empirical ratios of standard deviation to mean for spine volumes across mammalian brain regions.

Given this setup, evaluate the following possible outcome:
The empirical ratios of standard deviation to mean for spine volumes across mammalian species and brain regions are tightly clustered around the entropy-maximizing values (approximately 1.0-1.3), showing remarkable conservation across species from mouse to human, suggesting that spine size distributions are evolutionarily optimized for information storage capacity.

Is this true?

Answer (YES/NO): YES